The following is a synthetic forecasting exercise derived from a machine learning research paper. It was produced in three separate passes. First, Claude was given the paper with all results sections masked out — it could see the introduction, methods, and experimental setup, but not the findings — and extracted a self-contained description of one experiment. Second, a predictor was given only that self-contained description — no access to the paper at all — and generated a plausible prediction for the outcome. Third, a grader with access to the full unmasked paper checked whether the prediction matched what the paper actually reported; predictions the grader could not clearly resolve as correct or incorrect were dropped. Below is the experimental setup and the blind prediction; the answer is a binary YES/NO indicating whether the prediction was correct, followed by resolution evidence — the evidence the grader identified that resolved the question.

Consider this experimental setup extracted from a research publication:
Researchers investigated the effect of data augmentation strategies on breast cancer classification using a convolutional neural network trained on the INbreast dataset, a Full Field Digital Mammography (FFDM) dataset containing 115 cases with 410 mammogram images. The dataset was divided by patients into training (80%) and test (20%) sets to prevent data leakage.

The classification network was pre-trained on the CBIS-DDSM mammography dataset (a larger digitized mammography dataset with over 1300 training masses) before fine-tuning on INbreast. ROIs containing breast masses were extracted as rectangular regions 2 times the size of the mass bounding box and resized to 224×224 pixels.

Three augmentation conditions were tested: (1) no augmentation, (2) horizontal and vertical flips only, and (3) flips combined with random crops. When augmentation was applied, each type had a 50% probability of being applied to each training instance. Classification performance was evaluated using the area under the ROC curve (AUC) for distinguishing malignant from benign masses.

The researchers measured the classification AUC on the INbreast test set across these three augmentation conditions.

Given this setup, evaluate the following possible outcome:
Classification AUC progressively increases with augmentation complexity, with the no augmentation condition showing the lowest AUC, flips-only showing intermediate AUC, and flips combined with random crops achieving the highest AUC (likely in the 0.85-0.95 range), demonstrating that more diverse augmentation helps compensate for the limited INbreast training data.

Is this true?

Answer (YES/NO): YES